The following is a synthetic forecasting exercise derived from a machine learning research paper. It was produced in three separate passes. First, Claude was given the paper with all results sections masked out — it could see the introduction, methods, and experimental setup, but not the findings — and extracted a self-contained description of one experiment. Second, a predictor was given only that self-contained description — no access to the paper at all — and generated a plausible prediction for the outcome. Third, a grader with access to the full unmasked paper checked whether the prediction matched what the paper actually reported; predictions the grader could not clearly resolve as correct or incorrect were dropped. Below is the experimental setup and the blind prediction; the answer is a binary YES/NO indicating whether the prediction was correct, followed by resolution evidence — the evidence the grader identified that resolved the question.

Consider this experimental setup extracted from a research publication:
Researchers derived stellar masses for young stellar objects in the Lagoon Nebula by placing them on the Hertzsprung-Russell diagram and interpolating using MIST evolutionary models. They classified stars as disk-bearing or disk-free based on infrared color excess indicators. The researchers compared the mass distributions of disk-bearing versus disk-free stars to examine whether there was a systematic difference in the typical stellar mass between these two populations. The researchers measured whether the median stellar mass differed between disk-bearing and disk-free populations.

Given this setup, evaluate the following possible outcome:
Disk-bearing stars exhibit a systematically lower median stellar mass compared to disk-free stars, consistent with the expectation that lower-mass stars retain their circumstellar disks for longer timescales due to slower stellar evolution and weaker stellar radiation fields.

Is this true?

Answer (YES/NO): YES